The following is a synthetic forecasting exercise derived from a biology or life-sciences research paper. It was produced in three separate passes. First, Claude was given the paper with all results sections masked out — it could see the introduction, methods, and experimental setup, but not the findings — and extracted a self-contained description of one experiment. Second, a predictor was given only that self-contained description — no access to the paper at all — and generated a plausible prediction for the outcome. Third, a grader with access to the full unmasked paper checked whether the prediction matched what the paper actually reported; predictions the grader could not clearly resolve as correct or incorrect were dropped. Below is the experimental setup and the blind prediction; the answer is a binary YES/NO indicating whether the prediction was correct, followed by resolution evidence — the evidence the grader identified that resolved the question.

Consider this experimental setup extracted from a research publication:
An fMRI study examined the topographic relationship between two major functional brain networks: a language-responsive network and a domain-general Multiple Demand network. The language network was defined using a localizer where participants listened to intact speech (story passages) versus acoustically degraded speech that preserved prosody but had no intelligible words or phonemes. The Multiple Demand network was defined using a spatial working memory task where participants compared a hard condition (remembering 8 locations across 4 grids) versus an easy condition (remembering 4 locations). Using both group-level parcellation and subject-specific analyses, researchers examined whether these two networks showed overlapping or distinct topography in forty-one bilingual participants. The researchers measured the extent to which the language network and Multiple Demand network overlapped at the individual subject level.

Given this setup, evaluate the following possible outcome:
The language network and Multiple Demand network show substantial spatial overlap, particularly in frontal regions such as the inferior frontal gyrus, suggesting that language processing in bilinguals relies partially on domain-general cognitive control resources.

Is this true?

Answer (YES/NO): NO